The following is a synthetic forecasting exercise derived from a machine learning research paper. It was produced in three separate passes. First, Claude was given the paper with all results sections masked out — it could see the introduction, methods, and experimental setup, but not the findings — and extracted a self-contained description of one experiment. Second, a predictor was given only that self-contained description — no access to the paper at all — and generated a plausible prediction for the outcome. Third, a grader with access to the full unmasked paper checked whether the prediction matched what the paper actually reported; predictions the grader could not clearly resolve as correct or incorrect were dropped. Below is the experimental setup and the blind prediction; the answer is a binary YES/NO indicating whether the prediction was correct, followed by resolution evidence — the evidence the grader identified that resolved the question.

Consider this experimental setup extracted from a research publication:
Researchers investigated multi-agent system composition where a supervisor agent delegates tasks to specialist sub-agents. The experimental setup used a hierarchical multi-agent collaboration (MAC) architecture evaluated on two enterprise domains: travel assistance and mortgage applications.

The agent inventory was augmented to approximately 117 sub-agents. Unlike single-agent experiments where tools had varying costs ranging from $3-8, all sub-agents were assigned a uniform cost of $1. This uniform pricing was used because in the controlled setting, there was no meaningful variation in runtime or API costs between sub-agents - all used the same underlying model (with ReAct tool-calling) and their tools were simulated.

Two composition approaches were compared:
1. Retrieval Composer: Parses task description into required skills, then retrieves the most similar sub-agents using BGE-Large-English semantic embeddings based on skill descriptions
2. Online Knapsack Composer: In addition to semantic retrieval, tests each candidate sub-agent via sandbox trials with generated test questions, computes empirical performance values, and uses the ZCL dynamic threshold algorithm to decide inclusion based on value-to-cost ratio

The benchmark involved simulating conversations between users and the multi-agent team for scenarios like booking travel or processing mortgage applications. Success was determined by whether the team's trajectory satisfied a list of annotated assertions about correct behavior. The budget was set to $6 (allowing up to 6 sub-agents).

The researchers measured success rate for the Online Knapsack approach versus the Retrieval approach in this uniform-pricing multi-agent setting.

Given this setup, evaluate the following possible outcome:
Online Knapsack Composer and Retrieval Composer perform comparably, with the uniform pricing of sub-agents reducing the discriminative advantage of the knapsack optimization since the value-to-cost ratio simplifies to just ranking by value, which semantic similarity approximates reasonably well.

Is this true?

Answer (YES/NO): NO